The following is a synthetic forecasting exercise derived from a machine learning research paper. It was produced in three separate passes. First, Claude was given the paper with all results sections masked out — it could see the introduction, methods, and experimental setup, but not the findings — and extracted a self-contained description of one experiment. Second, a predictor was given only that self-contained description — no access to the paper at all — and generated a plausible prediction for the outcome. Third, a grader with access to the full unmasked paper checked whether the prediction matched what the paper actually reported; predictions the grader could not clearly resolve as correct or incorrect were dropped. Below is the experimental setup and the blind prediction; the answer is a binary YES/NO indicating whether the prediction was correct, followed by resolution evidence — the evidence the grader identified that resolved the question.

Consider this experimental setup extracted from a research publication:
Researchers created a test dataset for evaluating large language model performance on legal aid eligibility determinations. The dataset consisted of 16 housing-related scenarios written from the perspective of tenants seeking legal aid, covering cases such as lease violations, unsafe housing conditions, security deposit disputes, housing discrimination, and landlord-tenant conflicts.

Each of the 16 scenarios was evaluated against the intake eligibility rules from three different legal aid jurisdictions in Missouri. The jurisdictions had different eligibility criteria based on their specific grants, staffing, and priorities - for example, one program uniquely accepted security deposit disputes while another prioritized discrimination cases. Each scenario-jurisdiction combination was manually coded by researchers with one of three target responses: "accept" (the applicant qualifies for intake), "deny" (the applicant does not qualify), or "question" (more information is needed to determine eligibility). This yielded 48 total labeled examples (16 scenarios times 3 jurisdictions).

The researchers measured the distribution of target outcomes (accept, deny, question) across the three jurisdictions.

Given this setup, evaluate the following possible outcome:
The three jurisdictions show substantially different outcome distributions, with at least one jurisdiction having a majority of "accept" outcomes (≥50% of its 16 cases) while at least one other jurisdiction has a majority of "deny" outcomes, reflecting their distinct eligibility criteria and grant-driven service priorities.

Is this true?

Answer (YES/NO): YES